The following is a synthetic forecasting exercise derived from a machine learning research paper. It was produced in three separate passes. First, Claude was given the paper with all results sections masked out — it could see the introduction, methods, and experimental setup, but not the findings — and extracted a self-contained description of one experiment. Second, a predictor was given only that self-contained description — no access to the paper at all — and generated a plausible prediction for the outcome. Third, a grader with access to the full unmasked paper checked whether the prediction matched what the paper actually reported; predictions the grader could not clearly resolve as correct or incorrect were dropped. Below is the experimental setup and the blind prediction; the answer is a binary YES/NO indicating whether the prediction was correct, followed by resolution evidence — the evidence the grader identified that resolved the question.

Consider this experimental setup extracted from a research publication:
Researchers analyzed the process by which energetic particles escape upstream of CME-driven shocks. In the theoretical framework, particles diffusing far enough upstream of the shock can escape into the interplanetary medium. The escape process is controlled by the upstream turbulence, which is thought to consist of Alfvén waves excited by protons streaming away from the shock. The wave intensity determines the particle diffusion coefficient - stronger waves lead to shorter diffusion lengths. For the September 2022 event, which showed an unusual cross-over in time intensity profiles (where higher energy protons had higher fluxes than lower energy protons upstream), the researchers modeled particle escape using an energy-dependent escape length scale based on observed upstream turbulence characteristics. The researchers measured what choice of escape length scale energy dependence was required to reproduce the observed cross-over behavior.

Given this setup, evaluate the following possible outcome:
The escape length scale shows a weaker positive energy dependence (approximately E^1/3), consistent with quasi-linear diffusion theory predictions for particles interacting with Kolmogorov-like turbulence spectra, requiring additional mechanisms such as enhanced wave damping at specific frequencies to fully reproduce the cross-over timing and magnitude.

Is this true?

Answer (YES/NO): NO